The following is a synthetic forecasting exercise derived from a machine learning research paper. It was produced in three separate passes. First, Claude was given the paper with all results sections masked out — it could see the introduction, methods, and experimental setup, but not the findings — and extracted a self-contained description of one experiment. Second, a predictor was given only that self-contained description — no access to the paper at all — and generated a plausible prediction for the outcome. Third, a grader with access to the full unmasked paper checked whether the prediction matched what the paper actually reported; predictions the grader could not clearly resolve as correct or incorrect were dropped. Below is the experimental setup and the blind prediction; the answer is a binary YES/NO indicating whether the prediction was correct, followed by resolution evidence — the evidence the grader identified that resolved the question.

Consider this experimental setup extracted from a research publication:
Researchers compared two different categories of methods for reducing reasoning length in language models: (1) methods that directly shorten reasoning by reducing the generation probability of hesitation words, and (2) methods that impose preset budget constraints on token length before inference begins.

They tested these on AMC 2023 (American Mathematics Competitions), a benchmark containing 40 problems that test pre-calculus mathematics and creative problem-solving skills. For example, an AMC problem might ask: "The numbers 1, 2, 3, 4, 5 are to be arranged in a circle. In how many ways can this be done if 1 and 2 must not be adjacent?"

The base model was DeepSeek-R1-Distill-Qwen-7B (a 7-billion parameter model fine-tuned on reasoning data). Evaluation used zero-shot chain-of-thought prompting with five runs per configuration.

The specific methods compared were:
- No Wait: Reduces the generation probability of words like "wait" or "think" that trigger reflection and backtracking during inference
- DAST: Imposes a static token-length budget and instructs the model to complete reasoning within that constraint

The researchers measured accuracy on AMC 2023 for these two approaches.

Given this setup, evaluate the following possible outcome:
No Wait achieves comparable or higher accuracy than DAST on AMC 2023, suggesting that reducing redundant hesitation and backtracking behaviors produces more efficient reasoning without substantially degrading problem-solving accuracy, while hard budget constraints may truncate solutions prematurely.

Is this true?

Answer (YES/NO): NO